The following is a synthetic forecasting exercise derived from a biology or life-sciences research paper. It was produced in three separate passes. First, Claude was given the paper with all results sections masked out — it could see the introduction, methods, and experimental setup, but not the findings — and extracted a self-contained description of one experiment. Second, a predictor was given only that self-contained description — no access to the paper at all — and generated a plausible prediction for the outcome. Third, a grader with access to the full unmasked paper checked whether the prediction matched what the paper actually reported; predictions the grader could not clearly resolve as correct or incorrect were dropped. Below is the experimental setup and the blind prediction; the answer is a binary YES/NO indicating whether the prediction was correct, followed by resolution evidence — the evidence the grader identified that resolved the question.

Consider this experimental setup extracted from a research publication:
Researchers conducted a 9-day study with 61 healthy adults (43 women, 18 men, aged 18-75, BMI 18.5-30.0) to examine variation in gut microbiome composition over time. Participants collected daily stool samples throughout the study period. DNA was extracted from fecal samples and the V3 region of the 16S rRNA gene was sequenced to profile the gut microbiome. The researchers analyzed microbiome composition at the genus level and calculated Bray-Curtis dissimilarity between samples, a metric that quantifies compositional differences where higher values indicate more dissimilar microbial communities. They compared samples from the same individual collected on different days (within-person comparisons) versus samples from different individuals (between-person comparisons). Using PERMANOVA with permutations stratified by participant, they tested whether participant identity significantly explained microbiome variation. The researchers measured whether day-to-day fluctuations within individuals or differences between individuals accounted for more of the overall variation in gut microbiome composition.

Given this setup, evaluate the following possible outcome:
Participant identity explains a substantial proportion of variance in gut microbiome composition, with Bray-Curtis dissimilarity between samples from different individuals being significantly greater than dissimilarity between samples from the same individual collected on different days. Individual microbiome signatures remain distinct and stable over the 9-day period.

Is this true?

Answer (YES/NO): YES